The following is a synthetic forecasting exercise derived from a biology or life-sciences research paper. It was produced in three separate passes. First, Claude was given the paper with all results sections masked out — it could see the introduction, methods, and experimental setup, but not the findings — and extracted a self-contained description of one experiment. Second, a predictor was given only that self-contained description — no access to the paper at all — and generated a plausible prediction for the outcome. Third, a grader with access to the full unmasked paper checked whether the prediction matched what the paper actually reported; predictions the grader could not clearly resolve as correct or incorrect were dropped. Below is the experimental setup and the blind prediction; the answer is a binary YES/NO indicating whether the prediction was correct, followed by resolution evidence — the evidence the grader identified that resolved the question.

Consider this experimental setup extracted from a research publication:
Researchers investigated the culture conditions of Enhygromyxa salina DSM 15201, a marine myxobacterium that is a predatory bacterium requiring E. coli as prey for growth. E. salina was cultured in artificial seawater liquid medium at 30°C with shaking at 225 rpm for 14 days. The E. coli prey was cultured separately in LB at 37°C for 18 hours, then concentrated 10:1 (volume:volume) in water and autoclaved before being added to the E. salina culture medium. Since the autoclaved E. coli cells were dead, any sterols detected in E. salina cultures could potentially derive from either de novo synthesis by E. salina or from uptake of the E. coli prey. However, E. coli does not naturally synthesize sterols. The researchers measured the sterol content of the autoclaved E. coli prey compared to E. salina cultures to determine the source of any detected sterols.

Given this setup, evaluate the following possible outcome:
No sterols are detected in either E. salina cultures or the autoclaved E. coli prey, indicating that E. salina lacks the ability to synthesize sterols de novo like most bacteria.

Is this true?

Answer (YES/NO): NO